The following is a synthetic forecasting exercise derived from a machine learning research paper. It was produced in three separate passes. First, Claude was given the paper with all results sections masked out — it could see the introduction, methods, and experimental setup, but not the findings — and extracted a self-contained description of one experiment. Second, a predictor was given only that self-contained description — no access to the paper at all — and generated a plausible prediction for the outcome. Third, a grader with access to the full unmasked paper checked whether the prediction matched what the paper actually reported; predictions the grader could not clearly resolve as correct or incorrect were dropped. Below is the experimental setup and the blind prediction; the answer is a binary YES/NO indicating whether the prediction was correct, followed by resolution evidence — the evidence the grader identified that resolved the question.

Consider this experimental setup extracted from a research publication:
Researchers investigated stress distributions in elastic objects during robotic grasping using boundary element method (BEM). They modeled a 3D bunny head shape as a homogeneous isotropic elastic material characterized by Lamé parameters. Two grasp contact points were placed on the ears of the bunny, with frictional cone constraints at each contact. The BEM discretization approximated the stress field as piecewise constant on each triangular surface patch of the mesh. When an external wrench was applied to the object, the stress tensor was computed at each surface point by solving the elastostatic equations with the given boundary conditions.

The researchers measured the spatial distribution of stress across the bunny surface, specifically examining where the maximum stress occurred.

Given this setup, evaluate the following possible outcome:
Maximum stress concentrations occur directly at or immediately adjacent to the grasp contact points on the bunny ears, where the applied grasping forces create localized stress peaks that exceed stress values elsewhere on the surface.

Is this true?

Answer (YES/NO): NO